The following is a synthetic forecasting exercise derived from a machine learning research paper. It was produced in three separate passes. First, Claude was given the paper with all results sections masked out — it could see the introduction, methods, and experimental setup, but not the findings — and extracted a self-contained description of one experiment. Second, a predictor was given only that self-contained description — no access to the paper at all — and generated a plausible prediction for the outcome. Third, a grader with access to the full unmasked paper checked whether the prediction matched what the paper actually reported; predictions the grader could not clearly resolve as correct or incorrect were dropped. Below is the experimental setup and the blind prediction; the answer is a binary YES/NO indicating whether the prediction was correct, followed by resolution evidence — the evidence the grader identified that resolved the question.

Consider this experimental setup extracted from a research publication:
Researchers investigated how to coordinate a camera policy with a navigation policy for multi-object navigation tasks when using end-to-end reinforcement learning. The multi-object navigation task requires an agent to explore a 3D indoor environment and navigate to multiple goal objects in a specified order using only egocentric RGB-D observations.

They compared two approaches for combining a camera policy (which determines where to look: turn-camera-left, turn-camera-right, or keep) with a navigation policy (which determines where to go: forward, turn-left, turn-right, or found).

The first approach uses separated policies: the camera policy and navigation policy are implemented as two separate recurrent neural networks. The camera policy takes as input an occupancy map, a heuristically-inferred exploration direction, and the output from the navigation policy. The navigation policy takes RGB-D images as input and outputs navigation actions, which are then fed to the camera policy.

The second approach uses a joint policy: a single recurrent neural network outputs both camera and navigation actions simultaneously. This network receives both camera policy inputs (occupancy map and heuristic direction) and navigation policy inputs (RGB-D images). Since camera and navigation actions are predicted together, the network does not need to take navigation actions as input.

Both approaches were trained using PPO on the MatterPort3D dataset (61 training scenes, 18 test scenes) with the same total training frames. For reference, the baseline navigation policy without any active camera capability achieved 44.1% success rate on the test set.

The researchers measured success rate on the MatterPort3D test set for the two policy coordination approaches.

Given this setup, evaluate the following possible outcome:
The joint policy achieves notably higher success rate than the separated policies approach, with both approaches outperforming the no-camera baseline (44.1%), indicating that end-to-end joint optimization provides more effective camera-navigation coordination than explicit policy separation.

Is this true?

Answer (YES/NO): NO